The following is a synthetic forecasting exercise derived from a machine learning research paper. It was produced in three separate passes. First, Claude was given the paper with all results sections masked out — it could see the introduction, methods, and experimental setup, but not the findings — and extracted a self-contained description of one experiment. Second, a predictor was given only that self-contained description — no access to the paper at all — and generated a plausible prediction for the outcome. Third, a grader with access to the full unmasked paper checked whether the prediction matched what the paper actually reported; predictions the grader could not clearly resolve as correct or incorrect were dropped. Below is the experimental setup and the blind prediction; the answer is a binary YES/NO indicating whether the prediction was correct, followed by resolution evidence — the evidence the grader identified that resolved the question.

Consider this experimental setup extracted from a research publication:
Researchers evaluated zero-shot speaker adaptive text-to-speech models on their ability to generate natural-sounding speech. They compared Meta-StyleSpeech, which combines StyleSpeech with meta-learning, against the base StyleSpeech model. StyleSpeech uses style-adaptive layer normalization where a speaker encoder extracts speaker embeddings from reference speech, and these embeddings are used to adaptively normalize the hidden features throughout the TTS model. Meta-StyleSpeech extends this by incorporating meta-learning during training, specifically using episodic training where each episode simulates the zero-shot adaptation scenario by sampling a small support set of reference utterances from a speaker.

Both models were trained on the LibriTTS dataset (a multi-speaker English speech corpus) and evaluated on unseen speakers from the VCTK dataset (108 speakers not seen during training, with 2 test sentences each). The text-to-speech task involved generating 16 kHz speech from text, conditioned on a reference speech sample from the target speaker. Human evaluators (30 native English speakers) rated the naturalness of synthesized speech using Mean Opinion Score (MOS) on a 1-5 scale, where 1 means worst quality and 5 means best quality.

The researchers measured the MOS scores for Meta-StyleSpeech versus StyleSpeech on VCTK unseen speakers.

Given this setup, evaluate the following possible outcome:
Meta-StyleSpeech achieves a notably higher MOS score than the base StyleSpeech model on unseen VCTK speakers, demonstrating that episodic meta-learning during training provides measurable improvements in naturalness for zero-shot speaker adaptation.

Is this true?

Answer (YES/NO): NO